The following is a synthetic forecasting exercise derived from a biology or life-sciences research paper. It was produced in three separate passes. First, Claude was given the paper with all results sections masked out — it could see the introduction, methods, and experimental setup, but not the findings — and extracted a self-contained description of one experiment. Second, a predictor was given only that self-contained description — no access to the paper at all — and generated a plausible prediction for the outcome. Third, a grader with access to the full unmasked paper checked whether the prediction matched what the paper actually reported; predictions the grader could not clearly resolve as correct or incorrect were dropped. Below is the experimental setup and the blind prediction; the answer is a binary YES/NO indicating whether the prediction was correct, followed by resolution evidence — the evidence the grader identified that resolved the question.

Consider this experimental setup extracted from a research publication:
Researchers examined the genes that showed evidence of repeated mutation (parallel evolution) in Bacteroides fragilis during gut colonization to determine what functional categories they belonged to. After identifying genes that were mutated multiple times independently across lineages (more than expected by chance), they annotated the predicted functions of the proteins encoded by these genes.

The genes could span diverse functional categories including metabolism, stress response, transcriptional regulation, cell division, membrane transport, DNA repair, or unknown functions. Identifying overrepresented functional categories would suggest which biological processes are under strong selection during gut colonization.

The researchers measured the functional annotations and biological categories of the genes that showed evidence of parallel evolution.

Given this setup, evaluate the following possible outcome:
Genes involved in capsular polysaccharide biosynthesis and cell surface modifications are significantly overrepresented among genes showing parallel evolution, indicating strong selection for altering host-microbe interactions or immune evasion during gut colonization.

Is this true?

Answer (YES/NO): YES